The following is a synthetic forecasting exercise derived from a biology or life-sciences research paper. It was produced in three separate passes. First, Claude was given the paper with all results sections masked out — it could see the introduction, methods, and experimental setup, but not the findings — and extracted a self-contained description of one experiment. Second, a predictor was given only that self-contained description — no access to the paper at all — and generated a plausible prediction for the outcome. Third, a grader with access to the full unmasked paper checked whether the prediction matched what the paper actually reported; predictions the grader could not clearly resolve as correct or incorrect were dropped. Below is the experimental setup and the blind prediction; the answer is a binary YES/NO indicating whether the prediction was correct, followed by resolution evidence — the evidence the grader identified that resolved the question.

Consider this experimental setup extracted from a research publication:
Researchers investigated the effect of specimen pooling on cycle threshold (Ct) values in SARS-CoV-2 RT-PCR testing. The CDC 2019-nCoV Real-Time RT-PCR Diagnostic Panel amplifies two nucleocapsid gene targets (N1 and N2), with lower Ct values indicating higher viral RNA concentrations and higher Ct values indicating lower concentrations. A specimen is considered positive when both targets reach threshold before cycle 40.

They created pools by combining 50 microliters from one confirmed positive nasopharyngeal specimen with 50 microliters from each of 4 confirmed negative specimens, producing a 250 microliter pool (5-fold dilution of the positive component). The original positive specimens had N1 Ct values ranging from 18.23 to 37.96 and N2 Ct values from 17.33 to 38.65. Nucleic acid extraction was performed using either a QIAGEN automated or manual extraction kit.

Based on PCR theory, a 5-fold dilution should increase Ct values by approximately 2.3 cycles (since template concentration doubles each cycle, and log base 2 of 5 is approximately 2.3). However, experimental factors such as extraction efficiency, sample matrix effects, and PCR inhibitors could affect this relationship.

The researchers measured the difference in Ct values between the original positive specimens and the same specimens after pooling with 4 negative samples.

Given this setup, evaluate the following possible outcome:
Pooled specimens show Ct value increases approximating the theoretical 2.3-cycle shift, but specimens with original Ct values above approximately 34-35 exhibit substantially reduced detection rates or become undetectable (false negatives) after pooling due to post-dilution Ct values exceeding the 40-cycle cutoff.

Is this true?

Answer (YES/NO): NO